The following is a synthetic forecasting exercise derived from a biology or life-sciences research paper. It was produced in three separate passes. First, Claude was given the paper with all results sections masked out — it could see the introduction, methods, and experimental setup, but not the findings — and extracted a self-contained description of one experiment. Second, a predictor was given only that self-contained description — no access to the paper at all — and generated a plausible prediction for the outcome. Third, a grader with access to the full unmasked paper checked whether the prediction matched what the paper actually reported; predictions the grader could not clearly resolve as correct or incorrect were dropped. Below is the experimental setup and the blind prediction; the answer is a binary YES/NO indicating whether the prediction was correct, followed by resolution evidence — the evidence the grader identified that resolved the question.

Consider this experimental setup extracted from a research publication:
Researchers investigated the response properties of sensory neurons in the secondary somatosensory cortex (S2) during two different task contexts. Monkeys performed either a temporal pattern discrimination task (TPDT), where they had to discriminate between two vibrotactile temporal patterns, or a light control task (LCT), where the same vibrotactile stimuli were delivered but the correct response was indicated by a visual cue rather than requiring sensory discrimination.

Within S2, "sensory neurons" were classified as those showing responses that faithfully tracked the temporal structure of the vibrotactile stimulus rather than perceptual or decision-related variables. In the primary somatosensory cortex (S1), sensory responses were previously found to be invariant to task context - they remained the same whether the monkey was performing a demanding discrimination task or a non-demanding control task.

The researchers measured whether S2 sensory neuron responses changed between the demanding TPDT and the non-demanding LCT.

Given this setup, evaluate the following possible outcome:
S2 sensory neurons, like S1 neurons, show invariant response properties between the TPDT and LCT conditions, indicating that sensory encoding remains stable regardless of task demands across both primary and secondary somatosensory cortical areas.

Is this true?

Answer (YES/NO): YES